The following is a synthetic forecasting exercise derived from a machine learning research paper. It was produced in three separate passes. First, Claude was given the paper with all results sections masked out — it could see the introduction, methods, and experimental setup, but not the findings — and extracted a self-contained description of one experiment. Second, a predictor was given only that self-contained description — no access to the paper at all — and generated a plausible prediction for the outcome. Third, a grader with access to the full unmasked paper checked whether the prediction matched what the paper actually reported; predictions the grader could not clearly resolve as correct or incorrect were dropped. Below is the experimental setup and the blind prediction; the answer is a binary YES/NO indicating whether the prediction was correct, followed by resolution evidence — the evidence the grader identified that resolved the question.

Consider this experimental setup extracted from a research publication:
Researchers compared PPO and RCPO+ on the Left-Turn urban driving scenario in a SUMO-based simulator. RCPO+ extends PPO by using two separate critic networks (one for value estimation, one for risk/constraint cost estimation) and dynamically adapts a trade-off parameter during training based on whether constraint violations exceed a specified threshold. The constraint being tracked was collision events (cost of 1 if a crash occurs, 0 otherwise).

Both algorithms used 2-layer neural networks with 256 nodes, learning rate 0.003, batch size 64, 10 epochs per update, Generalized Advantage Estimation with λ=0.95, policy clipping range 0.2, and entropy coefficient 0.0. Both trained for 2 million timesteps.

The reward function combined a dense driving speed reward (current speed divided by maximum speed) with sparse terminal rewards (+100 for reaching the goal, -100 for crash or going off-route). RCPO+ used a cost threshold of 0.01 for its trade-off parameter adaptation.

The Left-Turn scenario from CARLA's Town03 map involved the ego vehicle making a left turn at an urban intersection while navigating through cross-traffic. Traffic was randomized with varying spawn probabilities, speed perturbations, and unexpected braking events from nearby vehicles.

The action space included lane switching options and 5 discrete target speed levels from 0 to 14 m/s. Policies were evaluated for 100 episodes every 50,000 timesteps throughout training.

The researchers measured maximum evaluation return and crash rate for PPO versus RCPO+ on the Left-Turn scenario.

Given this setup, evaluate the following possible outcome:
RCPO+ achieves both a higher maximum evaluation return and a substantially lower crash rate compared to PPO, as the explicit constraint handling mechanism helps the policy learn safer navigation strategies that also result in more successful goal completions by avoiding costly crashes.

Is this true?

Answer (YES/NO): YES